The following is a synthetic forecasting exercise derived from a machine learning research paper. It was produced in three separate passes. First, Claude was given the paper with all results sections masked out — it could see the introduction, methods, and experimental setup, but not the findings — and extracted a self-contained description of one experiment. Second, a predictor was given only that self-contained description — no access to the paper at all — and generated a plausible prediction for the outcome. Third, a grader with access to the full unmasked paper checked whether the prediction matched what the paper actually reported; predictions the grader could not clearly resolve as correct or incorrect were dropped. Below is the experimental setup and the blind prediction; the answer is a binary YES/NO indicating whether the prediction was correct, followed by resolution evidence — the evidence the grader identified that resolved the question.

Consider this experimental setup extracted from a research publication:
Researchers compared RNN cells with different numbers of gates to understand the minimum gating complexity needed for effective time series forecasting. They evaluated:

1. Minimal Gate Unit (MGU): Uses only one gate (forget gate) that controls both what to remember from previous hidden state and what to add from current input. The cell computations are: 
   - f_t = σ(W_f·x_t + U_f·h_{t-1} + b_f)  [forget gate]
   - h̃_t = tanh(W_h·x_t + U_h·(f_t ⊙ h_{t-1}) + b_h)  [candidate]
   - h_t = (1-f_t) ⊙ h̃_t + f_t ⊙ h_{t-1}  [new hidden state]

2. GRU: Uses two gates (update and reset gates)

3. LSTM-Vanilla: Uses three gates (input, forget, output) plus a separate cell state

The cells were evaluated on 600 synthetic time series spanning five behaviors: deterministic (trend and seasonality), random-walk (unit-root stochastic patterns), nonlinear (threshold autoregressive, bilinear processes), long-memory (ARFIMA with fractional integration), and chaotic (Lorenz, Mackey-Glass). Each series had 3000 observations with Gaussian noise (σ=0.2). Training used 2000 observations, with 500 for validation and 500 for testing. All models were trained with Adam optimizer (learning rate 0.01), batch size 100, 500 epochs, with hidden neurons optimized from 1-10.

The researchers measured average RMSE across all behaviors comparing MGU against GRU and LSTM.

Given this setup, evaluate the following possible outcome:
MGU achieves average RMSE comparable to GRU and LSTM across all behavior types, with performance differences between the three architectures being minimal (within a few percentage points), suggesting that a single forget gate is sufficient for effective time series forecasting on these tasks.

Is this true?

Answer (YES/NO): YES